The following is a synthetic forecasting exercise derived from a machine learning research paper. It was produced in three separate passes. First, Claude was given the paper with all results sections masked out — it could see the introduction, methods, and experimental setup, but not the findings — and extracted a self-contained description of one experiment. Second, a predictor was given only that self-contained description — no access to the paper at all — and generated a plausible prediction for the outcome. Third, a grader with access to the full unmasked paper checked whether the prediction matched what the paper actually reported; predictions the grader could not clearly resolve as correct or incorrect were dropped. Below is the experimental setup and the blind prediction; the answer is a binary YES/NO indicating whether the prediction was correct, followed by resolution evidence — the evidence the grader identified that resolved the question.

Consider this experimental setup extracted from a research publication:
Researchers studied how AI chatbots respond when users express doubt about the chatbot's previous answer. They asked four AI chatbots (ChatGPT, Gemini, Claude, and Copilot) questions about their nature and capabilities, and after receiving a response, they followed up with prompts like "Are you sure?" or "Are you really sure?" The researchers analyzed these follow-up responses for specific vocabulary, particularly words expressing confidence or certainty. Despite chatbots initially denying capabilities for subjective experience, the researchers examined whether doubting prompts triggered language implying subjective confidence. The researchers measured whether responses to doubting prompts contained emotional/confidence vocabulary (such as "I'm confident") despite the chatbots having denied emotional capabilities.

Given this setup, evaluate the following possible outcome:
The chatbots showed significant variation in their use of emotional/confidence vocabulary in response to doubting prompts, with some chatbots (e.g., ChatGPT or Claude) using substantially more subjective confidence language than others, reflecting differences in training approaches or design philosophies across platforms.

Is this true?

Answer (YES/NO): NO